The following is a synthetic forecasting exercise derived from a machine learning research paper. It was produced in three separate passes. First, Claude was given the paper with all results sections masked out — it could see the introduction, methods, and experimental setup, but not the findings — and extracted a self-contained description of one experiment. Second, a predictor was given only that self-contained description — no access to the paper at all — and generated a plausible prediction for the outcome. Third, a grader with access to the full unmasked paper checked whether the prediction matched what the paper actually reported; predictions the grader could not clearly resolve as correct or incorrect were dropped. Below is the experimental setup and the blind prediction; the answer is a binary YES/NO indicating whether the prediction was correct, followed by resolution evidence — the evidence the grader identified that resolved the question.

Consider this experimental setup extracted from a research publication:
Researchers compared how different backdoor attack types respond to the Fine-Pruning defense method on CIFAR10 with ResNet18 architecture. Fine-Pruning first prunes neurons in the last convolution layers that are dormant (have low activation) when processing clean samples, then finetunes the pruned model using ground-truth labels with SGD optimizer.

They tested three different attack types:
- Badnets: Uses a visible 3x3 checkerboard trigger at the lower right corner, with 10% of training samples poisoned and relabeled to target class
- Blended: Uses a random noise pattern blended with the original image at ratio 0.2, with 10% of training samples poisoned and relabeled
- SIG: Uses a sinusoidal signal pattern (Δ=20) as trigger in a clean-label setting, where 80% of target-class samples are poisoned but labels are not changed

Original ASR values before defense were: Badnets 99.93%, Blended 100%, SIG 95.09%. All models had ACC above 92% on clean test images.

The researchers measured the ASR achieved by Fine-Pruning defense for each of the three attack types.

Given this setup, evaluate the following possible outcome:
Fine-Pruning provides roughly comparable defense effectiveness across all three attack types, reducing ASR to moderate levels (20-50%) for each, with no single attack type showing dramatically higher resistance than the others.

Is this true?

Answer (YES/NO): NO